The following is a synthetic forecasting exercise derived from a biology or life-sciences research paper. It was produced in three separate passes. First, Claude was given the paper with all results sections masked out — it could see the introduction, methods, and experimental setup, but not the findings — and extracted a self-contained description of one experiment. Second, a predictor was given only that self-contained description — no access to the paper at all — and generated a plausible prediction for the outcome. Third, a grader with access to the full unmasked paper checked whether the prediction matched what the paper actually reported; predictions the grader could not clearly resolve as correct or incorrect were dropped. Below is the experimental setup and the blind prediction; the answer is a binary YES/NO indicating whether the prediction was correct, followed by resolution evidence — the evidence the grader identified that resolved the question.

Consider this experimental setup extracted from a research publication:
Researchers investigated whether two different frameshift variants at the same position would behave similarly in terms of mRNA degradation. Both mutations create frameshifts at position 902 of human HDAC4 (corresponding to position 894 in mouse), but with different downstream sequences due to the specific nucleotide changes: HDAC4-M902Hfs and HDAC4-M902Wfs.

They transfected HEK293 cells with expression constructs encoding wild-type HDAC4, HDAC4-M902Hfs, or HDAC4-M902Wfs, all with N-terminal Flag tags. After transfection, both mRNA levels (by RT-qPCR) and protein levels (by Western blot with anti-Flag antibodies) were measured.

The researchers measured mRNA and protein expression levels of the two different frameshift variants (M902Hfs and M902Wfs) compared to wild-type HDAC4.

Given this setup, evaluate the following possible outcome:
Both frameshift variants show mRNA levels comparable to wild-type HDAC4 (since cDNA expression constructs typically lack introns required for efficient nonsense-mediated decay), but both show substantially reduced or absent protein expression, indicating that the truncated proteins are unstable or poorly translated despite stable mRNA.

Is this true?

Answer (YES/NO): NO